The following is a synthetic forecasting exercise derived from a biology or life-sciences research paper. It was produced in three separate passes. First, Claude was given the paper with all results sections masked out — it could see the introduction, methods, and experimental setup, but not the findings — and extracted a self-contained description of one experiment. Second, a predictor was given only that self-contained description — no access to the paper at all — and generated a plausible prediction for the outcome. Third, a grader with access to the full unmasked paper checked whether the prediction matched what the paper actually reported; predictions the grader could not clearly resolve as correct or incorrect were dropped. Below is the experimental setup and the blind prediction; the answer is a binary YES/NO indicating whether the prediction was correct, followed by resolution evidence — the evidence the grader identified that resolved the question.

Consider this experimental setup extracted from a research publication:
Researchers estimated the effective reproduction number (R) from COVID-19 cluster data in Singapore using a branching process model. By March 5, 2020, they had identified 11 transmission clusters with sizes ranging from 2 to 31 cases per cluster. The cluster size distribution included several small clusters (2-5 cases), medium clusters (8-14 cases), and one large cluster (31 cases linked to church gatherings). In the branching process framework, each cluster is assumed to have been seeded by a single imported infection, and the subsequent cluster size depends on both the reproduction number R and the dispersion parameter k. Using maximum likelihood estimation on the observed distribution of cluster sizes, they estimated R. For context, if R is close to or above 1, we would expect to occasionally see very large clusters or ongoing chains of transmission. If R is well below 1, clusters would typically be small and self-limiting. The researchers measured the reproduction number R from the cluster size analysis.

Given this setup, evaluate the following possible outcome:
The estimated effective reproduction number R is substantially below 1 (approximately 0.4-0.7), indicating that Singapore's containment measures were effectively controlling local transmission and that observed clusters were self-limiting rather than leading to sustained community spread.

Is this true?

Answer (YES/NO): YES